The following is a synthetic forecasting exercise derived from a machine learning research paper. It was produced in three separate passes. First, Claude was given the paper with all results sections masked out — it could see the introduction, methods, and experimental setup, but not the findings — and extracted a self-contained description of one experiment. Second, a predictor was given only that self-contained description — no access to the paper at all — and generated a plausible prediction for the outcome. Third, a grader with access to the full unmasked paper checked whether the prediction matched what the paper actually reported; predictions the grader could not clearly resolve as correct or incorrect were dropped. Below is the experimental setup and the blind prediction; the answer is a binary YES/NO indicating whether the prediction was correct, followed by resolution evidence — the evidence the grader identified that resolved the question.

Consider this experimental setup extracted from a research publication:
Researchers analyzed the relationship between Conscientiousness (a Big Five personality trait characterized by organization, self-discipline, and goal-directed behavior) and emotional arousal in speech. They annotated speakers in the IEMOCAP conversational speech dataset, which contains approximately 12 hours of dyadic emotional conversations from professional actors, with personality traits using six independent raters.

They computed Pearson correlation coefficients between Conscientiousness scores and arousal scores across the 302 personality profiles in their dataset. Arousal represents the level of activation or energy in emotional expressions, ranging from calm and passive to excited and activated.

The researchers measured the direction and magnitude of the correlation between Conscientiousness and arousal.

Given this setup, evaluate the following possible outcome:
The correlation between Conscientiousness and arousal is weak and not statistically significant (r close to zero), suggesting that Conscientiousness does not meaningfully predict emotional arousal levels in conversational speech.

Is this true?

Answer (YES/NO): NO